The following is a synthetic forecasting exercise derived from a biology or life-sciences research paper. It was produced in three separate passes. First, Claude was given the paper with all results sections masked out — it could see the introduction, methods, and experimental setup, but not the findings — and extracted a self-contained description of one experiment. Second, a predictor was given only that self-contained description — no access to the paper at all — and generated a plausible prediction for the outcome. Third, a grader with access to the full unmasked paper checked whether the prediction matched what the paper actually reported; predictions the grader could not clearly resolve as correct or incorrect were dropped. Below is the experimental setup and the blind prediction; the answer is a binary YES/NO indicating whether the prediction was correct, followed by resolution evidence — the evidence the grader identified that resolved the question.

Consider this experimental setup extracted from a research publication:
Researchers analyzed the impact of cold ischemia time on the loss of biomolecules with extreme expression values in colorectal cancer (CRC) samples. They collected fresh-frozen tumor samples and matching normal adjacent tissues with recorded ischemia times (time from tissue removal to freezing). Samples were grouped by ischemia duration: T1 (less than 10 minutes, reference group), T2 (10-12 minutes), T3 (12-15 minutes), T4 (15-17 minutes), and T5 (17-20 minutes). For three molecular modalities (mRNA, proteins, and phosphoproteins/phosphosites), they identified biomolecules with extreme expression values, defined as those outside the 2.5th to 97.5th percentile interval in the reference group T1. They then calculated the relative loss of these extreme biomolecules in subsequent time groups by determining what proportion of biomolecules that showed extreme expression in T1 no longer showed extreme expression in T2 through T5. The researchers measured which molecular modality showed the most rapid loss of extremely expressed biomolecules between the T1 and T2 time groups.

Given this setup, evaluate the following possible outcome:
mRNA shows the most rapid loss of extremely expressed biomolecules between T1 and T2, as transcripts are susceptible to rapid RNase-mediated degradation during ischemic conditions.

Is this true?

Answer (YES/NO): NO